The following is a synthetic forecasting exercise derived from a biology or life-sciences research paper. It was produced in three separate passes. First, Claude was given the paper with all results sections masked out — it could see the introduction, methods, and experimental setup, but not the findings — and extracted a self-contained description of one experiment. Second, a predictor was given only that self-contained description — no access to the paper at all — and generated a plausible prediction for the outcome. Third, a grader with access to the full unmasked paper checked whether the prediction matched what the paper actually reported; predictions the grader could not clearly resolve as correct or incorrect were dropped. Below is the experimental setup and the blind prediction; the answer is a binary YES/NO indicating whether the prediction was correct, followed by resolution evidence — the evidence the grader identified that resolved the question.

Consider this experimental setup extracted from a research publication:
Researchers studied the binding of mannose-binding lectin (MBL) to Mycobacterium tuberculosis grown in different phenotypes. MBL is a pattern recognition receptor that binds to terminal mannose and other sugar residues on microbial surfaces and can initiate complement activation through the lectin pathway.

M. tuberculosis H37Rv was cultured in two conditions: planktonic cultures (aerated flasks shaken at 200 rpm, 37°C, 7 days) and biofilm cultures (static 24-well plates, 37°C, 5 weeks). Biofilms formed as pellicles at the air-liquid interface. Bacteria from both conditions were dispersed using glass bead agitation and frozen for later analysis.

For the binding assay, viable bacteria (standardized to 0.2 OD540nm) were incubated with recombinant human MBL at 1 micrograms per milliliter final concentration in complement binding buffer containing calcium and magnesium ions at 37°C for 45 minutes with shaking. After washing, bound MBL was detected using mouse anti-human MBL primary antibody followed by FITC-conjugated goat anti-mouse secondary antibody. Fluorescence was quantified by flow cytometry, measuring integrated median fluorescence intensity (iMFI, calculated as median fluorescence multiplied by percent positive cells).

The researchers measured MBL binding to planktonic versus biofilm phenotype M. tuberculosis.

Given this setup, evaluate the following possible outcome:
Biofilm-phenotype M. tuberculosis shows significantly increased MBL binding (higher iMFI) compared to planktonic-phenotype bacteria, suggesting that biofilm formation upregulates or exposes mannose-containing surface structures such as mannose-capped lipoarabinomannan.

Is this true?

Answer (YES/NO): NO